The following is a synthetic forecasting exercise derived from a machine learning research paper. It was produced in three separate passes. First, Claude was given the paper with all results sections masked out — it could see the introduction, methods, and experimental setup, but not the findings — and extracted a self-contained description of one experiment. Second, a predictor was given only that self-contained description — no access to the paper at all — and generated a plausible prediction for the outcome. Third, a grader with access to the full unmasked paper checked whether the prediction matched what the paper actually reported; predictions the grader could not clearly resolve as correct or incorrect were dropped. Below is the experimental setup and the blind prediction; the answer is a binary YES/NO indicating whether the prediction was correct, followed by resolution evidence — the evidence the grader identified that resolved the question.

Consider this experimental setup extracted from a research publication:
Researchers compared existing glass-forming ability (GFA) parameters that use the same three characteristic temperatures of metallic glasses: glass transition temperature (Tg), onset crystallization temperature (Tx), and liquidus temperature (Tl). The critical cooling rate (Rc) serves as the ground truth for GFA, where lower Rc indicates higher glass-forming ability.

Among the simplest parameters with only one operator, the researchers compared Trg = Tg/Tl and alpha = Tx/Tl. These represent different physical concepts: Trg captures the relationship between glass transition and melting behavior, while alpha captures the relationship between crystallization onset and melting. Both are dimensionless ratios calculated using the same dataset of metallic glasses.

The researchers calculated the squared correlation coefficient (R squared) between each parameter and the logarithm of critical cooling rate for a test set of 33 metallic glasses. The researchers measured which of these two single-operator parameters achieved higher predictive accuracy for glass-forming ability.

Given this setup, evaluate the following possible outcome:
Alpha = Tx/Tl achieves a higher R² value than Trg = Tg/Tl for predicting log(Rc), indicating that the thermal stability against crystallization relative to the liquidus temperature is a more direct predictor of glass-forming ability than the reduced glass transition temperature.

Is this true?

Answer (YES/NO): YES